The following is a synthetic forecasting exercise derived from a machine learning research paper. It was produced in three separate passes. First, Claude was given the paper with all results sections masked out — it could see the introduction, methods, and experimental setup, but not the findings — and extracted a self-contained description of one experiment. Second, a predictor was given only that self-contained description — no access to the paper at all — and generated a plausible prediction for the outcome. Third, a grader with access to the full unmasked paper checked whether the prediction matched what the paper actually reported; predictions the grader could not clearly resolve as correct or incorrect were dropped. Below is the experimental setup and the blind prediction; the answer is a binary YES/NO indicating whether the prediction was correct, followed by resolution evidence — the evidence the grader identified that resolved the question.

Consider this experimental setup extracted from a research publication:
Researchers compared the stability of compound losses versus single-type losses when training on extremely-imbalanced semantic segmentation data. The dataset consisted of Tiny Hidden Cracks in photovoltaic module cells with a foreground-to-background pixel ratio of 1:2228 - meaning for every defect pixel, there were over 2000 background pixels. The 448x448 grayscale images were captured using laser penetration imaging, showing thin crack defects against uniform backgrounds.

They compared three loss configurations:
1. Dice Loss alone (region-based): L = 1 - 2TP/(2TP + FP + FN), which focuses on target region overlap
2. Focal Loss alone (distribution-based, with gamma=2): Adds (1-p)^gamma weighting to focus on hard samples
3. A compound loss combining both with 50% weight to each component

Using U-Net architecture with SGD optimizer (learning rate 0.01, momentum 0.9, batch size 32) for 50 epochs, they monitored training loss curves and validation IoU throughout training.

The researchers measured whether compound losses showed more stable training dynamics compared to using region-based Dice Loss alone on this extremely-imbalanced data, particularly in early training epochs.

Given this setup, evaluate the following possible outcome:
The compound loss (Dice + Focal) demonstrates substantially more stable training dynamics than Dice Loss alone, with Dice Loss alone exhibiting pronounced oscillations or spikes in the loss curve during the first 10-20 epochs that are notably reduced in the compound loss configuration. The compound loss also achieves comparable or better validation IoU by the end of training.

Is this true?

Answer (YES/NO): NO